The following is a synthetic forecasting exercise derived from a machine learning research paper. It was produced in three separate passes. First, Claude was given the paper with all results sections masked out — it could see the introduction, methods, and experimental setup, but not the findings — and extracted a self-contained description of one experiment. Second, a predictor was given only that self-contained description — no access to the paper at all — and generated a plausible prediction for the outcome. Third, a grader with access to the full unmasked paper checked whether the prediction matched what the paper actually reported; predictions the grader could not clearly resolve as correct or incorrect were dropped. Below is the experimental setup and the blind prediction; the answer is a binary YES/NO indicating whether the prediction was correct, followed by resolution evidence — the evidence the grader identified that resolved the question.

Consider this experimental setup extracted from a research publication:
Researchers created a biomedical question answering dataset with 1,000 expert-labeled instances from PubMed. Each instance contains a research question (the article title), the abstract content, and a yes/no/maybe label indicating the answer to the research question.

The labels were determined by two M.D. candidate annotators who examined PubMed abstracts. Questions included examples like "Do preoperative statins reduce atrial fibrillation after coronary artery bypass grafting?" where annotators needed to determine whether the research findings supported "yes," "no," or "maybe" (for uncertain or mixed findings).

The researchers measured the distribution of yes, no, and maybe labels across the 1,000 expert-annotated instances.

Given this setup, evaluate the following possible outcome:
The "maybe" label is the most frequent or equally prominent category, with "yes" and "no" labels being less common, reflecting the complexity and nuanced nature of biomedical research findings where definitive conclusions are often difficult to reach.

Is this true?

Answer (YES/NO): NO